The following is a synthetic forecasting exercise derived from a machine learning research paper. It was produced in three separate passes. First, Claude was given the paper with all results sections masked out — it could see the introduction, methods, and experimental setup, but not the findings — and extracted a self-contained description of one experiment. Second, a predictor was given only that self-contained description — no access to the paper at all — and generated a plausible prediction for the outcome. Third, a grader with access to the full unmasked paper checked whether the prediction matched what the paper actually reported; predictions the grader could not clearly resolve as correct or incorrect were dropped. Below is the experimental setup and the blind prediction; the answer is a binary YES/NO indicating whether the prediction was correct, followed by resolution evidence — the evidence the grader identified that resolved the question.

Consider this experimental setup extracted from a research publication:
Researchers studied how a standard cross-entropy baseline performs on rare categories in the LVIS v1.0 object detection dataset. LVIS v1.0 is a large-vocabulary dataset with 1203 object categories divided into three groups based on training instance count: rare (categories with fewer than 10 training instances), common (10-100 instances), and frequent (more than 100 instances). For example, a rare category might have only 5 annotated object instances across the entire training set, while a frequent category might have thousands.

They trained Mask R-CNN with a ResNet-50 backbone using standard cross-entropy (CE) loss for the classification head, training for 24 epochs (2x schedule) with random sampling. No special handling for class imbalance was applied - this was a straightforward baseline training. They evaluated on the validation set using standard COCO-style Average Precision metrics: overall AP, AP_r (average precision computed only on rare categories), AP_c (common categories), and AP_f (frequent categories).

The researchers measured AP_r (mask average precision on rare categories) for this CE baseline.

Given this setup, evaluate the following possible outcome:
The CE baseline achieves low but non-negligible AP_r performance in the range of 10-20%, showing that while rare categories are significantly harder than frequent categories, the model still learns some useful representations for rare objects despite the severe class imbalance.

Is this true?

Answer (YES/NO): NO